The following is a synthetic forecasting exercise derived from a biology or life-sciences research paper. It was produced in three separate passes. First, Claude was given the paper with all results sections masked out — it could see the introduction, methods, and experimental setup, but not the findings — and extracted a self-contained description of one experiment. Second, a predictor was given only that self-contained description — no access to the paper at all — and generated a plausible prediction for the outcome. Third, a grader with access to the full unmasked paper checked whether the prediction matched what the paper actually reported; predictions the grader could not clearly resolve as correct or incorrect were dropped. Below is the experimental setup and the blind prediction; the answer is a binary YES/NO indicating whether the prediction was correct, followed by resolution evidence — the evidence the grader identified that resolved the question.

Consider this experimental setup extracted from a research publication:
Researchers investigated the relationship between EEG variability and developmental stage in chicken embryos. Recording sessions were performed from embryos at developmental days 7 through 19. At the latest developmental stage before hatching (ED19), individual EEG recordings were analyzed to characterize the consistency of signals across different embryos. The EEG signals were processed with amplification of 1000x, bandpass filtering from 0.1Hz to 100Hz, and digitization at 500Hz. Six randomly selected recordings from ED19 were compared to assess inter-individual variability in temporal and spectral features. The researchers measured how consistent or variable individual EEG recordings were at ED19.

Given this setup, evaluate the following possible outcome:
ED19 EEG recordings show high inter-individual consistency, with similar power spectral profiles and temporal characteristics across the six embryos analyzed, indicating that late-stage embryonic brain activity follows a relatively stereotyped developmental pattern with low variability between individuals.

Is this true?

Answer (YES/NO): NO